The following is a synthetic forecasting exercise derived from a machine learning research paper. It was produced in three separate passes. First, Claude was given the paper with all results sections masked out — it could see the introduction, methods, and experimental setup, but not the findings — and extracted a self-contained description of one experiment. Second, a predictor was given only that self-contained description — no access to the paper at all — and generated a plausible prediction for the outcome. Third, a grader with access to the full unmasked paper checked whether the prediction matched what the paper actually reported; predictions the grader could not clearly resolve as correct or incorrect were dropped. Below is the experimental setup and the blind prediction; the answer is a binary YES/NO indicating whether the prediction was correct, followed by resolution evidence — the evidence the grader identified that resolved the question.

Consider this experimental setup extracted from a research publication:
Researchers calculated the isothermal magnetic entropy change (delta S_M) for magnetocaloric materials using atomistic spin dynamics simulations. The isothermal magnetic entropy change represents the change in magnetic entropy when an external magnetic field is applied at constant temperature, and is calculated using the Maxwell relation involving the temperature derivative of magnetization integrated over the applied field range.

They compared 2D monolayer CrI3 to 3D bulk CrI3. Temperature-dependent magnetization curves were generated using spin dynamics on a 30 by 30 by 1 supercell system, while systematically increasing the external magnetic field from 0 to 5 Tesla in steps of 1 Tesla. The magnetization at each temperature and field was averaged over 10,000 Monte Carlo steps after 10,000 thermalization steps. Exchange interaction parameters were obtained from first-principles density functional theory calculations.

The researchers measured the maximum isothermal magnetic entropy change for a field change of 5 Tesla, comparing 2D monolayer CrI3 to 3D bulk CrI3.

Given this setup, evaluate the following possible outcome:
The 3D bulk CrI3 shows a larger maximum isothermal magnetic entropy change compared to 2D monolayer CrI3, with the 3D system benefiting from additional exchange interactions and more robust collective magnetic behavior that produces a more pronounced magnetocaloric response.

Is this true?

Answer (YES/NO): NO